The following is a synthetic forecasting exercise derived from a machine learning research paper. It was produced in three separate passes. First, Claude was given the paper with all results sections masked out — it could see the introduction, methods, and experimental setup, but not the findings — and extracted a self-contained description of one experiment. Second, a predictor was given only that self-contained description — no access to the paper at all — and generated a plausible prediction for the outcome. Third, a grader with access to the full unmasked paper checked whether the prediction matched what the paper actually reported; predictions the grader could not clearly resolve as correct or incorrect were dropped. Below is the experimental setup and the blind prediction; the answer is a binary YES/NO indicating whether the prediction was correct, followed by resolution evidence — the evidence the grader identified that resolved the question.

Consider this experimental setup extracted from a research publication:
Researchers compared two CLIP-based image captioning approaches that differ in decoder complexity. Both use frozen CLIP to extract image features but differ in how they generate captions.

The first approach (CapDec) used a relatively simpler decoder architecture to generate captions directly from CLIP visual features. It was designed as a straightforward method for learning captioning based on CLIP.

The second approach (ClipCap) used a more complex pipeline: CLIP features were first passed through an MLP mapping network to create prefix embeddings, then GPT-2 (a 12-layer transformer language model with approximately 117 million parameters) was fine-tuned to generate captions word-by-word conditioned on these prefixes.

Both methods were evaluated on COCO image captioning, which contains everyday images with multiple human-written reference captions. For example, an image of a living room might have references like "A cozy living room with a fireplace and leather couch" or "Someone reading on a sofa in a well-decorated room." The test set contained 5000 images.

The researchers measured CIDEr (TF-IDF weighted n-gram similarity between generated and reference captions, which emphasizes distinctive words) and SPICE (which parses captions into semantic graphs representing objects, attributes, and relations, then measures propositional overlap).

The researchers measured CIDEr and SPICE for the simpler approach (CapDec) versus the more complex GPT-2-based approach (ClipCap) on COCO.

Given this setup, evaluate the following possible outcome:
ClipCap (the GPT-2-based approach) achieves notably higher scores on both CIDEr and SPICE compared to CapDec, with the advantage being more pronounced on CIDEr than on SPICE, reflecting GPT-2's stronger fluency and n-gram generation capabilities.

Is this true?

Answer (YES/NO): YES